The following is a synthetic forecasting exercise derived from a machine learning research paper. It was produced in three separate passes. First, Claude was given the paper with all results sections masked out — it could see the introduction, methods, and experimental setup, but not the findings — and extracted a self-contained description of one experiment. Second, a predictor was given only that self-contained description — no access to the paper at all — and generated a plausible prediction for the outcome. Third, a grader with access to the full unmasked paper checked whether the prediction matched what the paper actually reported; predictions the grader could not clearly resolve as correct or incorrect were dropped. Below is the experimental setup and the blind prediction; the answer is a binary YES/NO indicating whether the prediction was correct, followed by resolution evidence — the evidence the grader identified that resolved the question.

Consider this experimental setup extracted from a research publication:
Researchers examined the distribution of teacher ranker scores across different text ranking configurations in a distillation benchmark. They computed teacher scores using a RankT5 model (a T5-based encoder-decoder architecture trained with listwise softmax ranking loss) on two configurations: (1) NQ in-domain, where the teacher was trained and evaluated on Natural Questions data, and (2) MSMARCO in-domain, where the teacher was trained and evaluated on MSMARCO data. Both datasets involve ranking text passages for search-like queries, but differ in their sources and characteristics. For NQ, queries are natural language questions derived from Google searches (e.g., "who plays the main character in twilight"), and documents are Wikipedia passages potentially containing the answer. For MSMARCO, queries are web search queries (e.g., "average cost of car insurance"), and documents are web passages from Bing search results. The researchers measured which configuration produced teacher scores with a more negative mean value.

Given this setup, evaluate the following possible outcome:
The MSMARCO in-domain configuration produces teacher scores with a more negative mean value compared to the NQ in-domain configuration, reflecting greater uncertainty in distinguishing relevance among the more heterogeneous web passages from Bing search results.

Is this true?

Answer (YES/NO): NO